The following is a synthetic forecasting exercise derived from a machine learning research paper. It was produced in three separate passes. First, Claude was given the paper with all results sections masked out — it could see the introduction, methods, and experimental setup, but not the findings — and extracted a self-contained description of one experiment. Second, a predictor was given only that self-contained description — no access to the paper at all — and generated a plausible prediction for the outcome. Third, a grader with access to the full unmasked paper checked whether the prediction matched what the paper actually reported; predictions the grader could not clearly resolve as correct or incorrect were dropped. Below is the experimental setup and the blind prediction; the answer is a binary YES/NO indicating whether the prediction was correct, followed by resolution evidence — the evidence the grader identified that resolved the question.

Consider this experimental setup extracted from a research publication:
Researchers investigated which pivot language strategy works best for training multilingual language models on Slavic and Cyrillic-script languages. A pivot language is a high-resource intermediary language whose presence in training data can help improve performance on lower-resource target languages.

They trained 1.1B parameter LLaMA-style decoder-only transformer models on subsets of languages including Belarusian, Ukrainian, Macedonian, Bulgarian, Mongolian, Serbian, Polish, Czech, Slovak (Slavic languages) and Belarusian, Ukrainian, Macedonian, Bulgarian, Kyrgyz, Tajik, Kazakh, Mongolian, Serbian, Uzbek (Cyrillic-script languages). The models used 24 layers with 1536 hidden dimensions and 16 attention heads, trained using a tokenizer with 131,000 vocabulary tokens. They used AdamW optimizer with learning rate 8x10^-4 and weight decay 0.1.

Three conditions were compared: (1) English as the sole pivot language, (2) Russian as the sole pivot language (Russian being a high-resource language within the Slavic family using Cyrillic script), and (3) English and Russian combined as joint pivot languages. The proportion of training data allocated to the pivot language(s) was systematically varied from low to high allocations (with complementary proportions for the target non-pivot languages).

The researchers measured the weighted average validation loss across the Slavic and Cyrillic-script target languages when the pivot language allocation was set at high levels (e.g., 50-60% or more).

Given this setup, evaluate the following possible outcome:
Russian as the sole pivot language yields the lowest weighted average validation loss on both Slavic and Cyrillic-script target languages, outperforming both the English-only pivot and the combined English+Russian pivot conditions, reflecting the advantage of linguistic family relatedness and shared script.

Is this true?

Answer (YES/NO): NO